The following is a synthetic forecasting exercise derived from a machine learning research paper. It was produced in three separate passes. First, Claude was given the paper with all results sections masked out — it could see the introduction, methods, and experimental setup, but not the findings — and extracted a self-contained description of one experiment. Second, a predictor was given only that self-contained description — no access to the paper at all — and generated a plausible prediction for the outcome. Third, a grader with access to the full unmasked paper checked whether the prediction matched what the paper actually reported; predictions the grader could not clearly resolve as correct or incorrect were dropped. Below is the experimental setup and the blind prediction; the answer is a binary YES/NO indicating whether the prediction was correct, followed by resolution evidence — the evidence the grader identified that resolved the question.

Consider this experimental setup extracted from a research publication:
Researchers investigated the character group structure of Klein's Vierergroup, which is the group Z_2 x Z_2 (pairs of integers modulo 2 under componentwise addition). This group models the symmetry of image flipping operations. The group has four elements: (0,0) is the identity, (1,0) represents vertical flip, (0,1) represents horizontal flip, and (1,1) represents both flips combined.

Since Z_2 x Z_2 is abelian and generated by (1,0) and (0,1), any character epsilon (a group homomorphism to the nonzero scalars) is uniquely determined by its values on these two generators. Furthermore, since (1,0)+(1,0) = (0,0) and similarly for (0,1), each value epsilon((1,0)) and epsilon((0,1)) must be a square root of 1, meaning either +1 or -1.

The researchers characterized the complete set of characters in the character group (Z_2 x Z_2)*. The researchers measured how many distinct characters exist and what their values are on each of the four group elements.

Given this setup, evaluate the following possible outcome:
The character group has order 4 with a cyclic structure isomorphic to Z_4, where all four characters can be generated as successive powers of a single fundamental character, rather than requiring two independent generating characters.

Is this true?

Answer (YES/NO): NO